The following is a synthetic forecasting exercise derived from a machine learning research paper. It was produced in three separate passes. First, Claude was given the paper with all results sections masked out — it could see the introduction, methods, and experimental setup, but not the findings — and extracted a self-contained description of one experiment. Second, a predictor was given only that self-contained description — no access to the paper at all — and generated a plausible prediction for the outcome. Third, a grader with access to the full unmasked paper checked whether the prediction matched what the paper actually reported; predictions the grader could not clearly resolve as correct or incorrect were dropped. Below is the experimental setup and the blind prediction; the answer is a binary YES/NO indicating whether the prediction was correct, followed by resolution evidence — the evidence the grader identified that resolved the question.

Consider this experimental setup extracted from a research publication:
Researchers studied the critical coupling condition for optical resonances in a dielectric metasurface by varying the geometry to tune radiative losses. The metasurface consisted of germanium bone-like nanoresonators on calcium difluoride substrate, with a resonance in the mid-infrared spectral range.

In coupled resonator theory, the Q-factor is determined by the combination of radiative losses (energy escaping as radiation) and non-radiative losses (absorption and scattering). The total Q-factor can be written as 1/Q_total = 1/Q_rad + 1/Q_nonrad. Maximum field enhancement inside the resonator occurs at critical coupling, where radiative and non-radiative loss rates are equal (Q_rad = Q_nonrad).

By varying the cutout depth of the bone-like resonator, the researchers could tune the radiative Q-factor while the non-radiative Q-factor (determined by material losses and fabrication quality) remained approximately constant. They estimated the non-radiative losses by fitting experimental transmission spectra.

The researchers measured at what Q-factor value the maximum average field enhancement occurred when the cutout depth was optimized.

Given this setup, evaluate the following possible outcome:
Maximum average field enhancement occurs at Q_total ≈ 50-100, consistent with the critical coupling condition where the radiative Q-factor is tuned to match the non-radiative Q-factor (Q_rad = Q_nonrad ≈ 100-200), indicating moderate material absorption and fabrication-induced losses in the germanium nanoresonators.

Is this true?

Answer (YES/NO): YES